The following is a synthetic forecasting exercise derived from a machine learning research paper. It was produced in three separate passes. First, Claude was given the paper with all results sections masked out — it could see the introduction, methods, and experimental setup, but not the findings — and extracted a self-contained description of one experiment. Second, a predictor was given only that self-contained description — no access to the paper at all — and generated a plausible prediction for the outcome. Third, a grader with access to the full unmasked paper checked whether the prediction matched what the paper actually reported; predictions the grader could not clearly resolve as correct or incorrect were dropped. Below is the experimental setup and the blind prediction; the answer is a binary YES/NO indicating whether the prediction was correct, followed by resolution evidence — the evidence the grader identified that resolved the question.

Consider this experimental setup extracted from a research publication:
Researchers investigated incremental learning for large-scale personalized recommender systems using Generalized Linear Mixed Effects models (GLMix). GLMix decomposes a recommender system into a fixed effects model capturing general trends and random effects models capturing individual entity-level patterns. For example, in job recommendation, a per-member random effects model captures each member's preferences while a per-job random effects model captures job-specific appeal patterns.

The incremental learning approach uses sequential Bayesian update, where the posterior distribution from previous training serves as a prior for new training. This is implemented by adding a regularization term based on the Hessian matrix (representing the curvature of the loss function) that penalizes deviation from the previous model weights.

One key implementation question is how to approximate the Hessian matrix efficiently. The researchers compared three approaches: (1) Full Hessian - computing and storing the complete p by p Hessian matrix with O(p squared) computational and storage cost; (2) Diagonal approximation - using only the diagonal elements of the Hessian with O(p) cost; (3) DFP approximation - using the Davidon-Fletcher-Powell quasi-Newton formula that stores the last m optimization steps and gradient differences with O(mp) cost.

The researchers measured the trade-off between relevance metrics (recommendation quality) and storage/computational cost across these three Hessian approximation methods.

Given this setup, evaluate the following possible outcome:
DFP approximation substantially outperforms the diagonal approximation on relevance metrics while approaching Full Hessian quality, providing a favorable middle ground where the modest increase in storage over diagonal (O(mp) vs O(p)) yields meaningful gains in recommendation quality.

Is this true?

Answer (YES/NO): NO